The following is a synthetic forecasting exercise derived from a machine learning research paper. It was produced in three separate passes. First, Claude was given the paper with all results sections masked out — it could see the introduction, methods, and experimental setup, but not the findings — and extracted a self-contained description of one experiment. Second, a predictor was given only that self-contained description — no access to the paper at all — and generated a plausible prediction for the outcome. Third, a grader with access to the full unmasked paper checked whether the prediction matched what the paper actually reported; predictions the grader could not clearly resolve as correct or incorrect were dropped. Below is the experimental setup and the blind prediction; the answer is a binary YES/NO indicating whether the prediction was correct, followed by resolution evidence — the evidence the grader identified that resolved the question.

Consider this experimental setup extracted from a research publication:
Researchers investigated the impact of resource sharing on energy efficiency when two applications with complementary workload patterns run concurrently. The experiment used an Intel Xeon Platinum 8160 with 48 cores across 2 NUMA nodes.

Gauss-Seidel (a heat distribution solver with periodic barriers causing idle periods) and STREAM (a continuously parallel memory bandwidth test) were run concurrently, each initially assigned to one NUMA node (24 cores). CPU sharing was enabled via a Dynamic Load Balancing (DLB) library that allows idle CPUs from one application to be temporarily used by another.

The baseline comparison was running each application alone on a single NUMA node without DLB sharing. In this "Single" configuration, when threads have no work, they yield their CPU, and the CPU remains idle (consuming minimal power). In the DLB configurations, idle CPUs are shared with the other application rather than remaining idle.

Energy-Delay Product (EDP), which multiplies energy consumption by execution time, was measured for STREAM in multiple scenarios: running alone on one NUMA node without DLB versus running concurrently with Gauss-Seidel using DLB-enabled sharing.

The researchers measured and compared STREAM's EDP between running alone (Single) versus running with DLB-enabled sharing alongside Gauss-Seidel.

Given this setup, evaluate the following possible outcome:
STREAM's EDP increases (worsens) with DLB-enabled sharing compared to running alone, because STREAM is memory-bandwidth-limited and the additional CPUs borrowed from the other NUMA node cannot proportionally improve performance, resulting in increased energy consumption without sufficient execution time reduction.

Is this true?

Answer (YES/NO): NO